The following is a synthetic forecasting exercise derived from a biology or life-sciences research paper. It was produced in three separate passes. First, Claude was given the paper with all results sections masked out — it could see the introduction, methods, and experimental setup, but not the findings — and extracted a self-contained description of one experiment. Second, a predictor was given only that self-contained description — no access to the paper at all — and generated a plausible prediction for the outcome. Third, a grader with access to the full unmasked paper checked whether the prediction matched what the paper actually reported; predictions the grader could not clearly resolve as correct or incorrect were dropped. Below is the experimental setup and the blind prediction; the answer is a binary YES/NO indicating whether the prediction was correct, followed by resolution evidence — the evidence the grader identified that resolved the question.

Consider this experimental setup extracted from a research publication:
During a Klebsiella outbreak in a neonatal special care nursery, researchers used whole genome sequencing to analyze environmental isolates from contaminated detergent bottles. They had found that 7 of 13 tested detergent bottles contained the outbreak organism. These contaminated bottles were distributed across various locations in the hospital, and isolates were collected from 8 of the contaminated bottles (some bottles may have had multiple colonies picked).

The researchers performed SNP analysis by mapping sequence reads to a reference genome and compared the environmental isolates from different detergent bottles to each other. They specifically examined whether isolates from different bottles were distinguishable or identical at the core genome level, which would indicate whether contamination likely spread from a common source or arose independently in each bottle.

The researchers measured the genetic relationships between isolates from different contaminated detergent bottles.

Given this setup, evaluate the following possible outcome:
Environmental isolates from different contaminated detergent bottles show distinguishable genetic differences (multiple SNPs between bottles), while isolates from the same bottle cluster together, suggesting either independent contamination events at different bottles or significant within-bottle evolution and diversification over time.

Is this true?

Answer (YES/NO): NO